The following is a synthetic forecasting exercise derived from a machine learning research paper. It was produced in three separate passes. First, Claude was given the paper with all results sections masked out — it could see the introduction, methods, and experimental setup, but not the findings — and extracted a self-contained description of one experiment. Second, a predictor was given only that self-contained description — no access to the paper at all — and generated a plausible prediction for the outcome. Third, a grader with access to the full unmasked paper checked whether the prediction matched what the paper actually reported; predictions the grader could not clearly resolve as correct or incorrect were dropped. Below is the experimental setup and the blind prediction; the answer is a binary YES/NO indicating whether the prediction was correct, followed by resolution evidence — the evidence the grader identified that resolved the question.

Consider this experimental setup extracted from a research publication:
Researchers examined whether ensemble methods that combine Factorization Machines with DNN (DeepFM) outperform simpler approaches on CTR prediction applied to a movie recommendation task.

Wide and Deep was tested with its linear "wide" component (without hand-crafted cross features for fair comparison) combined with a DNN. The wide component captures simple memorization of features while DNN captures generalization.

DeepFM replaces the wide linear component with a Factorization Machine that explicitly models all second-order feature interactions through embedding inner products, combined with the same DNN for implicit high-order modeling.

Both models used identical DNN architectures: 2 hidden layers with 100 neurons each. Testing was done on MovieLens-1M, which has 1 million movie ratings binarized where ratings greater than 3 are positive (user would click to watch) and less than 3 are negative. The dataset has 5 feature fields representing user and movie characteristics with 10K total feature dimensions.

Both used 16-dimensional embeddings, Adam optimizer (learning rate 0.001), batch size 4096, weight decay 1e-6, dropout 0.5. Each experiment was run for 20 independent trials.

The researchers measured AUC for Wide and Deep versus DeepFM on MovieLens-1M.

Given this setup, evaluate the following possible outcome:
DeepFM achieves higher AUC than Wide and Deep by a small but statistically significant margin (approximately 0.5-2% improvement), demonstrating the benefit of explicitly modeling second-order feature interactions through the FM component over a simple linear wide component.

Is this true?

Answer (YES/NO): NO